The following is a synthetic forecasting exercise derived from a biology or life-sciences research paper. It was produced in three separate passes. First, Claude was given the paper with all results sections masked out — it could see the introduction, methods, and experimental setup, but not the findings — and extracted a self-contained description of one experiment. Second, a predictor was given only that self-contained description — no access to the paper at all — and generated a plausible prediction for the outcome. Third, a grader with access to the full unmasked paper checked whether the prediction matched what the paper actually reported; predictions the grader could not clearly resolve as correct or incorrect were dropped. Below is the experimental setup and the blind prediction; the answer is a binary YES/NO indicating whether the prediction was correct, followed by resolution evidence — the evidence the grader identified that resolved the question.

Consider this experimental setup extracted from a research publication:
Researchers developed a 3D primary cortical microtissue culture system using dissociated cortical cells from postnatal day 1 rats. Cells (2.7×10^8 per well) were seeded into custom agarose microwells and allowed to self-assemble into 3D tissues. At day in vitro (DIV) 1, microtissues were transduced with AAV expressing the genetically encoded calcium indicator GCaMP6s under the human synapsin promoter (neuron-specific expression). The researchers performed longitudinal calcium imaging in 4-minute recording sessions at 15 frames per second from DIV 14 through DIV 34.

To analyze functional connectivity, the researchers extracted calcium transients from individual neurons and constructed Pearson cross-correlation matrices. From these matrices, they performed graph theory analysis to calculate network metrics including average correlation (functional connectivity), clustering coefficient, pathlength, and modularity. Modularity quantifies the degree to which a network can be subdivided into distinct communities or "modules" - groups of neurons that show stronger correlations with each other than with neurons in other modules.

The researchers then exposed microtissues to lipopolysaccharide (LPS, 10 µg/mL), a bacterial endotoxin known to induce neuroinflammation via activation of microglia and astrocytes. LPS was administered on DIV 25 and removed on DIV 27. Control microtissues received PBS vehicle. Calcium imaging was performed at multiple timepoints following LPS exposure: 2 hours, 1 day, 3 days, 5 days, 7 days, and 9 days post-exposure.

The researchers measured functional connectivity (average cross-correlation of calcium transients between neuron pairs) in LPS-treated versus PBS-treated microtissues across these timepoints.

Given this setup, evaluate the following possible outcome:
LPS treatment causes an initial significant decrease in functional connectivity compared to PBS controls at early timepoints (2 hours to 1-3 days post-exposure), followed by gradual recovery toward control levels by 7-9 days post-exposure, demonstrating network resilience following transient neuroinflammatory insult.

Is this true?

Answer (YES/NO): NO